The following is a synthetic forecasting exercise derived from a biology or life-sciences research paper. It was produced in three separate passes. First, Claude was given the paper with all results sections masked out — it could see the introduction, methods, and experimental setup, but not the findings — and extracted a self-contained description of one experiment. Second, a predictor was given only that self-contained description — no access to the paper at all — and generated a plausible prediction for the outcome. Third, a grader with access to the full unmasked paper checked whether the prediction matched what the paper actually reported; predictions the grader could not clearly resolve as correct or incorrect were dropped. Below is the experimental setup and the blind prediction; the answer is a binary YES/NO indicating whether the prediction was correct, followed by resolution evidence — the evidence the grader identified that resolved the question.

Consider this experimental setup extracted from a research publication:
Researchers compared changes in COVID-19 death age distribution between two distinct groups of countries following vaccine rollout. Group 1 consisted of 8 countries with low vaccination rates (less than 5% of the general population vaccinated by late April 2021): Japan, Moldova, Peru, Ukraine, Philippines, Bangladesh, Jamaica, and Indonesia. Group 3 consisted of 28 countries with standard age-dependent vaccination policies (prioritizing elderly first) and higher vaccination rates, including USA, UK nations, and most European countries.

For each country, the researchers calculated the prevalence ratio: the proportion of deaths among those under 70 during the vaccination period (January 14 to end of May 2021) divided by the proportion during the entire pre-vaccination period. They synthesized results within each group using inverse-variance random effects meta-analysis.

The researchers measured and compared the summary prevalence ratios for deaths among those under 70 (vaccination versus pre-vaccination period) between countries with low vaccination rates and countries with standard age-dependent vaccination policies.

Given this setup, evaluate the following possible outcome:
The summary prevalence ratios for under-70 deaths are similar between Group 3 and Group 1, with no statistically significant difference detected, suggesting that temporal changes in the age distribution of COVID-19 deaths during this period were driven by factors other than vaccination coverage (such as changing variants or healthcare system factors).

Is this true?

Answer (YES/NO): NO